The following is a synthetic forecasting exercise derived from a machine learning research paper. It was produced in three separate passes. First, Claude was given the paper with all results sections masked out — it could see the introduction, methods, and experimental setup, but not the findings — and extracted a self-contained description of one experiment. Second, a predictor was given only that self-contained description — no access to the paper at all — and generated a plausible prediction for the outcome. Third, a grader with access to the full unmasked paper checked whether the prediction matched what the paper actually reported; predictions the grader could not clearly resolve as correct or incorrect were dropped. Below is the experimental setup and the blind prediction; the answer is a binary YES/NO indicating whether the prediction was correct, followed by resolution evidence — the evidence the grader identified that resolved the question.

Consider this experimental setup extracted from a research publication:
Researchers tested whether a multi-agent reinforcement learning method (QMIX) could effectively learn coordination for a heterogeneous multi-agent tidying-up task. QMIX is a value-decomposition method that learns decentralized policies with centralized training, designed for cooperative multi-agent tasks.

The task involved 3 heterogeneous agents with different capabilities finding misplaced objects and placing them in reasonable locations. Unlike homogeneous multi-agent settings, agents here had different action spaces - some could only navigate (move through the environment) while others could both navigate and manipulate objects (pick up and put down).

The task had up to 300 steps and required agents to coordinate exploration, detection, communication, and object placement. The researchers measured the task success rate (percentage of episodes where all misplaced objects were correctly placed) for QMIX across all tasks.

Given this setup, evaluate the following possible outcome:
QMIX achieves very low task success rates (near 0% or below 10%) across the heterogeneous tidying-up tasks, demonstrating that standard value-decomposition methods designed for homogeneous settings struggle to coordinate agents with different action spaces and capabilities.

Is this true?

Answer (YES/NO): YES